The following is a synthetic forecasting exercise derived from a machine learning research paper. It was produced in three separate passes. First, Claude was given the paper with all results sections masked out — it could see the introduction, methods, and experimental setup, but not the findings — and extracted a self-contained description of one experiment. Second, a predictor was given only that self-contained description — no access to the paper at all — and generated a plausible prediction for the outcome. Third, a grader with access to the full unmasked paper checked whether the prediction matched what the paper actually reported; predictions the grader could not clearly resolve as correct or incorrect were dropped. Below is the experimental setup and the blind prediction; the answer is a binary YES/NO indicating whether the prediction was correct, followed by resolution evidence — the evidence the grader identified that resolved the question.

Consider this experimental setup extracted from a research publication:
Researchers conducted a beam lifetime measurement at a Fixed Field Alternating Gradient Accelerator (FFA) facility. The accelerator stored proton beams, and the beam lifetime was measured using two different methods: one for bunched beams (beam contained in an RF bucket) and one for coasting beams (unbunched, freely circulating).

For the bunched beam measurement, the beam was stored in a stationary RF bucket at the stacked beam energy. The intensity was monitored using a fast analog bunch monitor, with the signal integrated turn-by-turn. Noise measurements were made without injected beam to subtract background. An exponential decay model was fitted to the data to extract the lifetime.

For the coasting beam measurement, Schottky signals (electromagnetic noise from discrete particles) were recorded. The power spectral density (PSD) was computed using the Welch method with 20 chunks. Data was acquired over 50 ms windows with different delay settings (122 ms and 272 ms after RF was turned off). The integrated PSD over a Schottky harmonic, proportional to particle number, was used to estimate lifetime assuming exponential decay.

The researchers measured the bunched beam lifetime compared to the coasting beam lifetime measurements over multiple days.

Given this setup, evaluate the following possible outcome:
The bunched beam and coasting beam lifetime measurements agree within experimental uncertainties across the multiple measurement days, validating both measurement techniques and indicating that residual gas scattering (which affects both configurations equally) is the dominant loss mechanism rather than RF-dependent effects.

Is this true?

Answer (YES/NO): NO